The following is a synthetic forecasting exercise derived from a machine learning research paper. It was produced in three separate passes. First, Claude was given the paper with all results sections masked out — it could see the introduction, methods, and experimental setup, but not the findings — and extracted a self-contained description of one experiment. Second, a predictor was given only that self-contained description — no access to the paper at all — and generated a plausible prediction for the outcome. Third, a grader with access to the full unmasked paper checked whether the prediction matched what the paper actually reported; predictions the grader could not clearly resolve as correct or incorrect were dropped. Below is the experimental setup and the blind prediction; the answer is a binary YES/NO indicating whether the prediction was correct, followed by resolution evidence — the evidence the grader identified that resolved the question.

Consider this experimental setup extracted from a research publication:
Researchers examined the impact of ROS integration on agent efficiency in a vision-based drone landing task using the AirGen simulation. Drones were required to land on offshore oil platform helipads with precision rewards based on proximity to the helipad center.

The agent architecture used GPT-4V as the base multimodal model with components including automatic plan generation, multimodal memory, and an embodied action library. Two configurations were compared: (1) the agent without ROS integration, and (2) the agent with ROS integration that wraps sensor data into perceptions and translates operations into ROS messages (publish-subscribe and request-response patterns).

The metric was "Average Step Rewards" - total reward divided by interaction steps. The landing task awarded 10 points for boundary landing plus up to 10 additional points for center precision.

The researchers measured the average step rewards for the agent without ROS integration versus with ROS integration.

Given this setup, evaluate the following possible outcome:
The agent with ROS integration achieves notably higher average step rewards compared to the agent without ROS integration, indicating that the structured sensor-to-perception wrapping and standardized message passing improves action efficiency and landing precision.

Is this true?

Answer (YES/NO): NO